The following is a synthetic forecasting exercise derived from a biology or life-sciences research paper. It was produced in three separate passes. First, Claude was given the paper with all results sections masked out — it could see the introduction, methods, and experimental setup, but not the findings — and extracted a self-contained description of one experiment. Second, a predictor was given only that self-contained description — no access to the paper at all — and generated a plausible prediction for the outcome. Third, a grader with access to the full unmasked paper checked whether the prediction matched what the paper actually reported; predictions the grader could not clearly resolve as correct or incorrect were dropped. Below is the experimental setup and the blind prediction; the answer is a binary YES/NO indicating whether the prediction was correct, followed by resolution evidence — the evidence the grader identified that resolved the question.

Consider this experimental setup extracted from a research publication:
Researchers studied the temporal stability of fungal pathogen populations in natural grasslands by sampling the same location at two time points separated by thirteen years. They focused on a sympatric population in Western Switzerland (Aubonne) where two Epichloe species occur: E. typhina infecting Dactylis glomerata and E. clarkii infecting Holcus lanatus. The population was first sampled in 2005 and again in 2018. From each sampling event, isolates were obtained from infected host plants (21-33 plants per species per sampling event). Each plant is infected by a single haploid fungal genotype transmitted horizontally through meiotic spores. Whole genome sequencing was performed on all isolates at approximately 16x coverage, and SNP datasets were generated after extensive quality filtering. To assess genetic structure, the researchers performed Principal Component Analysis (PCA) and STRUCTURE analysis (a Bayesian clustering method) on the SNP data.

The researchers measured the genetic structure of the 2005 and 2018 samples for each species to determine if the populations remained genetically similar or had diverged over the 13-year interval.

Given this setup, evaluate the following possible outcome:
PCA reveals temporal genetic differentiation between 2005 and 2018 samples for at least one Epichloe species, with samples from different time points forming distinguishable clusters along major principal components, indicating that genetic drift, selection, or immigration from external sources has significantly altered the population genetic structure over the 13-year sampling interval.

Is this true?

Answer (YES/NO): NO